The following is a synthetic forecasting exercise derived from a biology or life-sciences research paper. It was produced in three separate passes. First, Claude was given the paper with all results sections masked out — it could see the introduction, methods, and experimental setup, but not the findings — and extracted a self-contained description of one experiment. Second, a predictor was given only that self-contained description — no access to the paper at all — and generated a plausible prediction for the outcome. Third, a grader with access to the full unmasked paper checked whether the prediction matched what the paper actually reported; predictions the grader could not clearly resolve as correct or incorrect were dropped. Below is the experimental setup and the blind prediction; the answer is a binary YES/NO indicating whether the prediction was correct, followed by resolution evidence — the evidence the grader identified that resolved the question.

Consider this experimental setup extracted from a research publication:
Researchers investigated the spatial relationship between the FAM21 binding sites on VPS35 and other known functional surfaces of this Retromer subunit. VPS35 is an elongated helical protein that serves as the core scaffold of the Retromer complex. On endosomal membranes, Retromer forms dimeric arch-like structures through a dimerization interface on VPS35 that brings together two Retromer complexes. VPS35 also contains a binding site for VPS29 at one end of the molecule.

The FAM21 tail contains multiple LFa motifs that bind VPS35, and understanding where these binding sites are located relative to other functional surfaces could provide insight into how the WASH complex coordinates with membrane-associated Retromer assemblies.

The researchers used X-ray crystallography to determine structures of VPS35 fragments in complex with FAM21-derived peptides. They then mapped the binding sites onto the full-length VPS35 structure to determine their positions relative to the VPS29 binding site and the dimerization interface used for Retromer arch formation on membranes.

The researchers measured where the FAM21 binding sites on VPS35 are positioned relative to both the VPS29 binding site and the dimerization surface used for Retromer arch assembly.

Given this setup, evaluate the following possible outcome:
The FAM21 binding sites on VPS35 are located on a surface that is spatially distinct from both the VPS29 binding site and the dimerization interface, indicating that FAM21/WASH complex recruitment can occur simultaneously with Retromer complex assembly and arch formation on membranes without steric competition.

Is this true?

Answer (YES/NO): NO